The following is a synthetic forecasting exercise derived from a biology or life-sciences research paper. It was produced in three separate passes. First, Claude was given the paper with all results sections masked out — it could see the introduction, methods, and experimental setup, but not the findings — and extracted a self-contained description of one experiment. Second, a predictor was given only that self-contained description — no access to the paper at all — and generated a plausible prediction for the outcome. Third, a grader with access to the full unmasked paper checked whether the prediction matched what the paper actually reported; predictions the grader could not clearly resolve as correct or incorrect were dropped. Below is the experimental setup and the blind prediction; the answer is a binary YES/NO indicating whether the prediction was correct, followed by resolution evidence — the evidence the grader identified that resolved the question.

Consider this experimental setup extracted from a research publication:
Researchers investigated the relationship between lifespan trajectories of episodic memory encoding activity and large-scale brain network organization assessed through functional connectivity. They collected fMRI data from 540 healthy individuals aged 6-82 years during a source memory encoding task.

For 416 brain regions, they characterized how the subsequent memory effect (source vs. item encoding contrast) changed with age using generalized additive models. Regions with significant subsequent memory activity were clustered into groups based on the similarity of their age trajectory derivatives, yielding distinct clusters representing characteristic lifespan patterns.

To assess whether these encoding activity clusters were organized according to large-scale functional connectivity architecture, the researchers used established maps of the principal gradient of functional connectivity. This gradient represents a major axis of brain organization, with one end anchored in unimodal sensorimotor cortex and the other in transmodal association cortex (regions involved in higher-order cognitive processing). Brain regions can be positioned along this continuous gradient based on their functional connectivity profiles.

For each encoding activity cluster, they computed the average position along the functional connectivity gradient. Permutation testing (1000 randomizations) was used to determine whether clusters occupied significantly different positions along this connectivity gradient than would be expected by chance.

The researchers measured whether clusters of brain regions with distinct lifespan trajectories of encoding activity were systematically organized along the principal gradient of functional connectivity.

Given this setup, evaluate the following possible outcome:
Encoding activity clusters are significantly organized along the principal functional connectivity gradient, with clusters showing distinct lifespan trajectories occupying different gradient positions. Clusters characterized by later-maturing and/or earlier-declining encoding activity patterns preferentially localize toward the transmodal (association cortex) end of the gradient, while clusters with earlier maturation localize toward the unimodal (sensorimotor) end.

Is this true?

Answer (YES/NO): NO